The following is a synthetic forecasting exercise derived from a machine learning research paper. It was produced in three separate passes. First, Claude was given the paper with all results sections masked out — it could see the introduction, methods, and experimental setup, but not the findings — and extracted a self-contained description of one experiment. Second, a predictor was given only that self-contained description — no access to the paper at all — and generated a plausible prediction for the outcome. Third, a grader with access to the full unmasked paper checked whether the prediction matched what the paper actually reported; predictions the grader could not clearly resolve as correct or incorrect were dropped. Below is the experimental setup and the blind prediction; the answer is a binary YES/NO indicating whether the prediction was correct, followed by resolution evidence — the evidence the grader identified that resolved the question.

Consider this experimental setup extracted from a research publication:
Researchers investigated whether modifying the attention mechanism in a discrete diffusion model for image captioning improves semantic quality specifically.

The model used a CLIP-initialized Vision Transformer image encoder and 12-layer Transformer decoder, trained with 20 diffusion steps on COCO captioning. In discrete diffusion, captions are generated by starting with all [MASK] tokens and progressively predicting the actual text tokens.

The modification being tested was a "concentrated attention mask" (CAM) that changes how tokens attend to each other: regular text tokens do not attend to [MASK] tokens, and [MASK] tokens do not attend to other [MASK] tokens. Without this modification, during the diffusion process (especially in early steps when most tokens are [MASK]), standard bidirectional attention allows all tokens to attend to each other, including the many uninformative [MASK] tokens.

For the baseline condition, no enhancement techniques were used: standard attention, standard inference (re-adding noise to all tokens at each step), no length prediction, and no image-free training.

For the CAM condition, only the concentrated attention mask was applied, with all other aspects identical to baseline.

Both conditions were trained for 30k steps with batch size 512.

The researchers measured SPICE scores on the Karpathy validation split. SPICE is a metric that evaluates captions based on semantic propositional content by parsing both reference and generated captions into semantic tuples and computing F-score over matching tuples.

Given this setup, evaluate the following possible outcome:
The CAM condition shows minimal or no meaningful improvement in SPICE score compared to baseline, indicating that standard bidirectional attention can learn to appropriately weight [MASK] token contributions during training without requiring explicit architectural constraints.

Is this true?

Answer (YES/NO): NO